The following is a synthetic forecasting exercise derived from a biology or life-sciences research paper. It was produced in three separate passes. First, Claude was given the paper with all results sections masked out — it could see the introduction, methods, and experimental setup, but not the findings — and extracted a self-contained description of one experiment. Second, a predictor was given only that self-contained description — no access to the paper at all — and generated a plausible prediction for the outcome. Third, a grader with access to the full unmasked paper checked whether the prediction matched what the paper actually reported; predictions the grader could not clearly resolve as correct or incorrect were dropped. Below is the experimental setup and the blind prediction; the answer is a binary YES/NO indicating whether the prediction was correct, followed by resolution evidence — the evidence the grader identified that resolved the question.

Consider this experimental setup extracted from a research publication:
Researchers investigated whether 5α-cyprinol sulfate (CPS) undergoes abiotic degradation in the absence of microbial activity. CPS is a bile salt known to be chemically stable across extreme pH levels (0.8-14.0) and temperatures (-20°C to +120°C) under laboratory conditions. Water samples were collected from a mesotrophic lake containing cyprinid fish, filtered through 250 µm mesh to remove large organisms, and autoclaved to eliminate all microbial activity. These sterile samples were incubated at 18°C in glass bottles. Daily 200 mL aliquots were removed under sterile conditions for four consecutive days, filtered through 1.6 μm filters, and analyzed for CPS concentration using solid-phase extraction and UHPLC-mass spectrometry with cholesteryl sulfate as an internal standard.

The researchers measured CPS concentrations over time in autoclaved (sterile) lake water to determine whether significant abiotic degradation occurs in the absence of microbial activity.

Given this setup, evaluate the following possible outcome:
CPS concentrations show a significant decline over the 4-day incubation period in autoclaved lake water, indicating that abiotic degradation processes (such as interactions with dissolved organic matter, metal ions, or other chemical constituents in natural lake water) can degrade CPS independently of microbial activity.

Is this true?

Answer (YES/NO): NO